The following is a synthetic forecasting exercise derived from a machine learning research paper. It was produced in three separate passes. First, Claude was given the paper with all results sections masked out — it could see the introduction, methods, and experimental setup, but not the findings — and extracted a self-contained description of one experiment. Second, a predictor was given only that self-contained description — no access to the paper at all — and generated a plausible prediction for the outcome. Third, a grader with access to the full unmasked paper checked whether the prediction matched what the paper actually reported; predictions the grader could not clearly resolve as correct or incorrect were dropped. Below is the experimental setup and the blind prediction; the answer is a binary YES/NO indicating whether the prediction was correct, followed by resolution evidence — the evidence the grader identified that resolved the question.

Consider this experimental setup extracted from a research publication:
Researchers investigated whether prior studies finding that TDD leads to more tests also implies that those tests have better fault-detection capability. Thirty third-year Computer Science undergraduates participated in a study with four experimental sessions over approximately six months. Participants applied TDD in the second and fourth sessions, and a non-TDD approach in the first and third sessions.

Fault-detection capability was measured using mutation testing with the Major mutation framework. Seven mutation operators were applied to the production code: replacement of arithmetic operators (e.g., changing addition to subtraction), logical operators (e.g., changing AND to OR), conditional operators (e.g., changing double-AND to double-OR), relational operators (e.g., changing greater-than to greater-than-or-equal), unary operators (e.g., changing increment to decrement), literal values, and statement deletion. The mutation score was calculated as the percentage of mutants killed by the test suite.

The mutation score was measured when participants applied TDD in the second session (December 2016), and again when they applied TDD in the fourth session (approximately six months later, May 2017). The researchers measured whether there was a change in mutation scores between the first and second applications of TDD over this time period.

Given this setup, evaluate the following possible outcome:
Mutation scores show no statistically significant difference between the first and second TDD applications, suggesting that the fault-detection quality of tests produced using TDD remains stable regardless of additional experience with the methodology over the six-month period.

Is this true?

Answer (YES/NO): NO